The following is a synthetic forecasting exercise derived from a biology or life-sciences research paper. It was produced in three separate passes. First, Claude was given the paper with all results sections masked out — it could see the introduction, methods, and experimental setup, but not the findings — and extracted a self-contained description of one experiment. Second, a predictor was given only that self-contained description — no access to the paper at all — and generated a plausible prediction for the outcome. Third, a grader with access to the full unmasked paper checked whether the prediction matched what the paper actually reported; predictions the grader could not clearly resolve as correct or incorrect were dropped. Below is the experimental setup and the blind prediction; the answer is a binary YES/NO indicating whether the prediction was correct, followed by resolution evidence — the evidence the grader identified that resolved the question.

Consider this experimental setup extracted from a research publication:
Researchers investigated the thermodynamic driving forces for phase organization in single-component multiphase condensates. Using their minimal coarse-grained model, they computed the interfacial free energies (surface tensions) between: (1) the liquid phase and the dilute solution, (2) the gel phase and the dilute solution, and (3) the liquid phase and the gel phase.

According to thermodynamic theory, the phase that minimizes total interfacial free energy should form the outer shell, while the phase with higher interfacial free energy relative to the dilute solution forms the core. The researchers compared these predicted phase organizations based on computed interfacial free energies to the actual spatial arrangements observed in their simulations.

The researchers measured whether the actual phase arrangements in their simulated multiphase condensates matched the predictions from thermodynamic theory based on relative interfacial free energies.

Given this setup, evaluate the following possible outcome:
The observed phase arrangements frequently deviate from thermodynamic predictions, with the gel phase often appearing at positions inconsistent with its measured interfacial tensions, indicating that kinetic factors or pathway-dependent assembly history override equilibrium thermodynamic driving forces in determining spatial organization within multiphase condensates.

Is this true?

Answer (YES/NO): NO